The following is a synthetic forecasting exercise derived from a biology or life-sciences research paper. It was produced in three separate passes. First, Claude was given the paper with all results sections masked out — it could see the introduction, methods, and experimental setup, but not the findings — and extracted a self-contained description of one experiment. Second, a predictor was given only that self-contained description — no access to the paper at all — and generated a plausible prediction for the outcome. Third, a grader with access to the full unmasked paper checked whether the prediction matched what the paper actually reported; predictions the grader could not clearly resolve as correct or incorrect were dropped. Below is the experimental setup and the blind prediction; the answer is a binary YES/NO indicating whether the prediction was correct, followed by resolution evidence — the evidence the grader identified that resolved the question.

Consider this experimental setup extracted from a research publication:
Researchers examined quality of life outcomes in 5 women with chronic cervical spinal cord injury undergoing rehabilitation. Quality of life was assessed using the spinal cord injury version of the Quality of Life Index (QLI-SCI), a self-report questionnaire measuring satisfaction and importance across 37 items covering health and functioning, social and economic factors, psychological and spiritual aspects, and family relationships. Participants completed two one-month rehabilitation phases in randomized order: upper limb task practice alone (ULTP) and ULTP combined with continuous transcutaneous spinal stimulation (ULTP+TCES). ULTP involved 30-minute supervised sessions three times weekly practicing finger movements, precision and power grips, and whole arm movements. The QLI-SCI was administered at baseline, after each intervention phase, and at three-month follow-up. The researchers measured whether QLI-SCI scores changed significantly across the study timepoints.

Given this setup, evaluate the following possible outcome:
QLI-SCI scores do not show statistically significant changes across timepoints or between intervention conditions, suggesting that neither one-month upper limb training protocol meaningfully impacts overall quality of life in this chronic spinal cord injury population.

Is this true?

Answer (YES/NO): NO